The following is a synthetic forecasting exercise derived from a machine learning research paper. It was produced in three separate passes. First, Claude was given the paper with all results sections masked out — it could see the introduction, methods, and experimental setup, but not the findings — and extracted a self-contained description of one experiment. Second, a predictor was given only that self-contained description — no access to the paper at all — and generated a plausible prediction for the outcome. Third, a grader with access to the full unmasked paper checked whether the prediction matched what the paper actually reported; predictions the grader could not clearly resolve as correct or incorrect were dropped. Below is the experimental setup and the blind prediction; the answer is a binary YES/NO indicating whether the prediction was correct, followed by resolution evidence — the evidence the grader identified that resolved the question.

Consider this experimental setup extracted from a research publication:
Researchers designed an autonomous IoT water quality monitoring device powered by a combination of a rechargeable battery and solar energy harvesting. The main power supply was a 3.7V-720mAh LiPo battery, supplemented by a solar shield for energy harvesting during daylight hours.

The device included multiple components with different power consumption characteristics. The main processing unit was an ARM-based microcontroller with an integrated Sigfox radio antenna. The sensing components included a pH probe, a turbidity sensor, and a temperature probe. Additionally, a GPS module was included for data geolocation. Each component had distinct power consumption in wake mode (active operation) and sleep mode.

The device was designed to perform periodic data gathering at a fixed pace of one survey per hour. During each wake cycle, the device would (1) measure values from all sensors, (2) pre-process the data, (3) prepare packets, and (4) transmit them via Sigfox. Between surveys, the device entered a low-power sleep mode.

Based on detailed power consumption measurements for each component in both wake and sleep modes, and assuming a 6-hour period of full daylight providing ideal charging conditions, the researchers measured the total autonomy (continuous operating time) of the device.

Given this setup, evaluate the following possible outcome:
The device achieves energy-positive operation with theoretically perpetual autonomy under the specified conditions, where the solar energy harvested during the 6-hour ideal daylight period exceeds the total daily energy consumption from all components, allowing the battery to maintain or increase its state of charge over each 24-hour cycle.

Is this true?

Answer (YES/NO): NO